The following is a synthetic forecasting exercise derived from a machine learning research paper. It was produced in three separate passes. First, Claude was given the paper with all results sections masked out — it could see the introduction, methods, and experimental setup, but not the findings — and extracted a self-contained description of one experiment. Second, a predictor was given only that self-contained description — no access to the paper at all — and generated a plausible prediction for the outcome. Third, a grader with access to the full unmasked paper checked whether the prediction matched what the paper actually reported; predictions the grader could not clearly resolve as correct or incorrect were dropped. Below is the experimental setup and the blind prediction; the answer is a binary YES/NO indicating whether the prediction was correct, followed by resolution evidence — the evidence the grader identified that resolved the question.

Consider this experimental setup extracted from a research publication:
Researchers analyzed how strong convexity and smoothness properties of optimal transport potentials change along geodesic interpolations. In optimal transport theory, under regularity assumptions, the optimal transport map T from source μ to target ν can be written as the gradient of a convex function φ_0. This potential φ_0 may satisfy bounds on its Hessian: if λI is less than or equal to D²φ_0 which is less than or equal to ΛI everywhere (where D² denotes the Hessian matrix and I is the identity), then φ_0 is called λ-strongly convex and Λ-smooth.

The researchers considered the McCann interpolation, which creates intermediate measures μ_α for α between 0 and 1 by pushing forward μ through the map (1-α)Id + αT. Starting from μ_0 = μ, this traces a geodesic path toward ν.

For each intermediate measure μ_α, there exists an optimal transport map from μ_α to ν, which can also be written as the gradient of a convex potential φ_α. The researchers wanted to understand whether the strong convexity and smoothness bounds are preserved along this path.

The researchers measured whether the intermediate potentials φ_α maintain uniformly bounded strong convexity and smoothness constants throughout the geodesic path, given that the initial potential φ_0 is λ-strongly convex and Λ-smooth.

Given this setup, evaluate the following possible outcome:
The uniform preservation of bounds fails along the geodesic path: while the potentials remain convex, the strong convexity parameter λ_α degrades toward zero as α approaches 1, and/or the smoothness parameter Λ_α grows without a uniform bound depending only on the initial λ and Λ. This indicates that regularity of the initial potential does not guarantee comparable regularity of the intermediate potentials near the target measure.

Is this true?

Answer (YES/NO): NO